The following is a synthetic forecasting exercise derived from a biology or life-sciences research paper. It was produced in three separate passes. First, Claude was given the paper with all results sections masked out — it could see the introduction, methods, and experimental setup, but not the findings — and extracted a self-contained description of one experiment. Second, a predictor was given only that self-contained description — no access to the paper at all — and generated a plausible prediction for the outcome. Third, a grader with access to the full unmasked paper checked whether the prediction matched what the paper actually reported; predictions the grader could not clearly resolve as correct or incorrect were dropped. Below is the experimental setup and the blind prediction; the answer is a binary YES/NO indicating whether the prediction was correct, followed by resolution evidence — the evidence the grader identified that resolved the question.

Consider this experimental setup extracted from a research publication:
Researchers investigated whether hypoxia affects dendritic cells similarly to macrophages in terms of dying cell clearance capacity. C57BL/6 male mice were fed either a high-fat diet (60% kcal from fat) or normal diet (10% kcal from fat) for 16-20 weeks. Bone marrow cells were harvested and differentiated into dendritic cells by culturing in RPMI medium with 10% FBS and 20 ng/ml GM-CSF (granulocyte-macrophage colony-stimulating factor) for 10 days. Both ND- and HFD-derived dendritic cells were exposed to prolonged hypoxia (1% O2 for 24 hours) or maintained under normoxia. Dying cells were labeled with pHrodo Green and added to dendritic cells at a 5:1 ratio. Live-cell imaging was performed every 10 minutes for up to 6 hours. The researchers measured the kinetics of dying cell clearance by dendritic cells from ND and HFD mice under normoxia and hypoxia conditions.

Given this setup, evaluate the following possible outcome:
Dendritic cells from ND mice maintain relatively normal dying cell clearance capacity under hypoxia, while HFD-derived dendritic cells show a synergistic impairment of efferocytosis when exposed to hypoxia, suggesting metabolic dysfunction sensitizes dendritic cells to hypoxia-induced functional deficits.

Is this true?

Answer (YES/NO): NO